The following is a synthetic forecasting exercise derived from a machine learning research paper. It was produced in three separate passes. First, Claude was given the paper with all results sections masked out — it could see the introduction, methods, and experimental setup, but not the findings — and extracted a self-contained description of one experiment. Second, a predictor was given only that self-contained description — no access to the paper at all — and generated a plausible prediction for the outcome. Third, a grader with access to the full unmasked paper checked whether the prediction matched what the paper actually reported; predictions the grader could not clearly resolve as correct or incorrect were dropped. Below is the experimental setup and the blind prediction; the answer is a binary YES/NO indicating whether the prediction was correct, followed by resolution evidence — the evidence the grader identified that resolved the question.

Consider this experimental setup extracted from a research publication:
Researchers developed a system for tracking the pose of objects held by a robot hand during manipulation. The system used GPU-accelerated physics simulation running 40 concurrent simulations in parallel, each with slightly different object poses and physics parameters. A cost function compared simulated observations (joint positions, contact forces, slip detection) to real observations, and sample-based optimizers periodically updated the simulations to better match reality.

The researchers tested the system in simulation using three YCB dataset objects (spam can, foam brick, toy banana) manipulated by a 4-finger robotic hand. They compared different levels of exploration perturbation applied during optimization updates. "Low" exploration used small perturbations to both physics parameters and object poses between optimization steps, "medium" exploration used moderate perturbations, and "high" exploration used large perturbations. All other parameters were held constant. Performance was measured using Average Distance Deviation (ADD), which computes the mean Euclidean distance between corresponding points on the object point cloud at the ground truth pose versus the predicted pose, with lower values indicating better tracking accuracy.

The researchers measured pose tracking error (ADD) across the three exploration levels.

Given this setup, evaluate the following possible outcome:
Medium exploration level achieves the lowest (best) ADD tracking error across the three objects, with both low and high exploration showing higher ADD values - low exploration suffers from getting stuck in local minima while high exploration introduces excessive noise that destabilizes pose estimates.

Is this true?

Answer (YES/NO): YES